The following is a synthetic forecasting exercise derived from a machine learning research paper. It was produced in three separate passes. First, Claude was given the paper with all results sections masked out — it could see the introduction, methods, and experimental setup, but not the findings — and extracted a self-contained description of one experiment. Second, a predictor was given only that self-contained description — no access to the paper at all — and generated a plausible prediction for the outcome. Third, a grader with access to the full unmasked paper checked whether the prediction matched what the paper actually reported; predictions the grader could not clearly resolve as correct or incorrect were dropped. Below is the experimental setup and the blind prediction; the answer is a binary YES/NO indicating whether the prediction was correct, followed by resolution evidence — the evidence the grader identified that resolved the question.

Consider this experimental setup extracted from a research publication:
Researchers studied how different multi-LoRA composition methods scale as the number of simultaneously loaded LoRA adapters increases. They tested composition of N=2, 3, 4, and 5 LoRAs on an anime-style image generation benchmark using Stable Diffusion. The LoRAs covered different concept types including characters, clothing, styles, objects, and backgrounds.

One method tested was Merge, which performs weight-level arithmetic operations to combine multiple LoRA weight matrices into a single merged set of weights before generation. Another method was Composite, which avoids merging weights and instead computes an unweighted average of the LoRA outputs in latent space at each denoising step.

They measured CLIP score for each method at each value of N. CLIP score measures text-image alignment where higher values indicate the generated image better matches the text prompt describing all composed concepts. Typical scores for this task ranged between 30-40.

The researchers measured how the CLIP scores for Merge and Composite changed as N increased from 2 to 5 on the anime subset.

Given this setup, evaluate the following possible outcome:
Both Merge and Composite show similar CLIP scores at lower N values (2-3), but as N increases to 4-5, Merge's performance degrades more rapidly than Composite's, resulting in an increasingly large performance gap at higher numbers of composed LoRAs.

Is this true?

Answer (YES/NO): NO